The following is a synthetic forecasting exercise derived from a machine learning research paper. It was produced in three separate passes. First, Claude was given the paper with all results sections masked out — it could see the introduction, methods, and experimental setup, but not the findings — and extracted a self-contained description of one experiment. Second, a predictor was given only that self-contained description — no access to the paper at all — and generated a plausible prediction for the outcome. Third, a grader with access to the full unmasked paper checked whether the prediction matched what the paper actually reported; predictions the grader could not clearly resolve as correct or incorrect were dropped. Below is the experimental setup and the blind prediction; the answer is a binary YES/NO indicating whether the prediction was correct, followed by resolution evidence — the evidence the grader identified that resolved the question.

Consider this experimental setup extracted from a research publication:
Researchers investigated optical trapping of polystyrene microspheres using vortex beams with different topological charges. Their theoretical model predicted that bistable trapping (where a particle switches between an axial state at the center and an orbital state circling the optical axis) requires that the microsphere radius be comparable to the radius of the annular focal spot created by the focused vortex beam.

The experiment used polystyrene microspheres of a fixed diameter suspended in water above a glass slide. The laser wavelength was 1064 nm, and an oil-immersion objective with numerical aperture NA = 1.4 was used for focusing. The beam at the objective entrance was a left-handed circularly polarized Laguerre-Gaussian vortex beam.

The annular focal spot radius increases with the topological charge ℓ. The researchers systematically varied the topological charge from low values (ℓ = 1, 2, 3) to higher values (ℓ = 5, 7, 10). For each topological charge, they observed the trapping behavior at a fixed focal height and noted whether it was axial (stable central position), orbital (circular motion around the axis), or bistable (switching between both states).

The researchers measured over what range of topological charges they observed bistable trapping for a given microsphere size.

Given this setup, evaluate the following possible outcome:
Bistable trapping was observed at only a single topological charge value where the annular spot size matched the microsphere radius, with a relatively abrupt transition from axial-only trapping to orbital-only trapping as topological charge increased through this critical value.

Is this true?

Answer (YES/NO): NO